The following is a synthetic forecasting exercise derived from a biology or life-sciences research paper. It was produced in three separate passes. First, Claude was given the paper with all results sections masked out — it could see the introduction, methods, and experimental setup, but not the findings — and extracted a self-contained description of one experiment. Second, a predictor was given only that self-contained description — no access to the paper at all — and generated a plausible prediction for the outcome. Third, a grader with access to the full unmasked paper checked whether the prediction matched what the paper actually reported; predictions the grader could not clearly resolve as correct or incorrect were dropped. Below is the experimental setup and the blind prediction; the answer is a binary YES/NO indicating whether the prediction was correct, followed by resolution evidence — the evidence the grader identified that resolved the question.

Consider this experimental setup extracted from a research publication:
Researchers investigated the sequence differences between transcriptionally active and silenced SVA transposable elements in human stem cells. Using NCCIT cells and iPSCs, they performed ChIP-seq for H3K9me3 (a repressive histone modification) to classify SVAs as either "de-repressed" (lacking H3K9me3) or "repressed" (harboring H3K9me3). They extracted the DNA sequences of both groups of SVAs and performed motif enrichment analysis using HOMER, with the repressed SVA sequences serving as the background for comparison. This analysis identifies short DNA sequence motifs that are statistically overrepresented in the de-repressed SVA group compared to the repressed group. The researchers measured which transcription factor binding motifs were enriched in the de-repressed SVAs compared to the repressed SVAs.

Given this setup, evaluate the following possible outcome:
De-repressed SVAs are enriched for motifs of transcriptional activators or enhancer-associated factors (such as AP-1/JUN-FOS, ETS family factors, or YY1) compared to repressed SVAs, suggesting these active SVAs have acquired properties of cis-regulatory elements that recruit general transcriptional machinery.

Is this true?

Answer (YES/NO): YES